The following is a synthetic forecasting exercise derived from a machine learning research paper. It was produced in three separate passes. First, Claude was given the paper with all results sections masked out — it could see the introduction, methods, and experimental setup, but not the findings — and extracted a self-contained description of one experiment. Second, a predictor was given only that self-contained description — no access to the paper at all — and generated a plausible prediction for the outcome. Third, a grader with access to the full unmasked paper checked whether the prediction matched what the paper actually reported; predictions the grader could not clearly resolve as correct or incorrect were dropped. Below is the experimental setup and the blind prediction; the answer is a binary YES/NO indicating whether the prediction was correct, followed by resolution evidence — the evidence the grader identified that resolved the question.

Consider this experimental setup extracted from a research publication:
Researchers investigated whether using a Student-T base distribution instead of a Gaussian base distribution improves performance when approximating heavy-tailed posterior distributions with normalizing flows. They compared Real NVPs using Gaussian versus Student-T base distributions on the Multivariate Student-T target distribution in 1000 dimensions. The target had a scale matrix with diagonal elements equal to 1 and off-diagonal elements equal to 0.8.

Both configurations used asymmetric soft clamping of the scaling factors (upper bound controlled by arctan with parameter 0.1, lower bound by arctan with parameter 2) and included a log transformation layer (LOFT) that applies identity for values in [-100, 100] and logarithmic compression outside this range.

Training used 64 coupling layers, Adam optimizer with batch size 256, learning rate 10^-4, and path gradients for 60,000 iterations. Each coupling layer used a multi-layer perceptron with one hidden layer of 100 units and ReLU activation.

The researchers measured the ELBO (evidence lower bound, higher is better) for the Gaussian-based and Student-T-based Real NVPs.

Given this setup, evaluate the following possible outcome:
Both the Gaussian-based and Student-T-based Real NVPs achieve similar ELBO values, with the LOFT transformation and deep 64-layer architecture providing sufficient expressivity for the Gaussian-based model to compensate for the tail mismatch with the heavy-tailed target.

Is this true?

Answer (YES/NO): NO